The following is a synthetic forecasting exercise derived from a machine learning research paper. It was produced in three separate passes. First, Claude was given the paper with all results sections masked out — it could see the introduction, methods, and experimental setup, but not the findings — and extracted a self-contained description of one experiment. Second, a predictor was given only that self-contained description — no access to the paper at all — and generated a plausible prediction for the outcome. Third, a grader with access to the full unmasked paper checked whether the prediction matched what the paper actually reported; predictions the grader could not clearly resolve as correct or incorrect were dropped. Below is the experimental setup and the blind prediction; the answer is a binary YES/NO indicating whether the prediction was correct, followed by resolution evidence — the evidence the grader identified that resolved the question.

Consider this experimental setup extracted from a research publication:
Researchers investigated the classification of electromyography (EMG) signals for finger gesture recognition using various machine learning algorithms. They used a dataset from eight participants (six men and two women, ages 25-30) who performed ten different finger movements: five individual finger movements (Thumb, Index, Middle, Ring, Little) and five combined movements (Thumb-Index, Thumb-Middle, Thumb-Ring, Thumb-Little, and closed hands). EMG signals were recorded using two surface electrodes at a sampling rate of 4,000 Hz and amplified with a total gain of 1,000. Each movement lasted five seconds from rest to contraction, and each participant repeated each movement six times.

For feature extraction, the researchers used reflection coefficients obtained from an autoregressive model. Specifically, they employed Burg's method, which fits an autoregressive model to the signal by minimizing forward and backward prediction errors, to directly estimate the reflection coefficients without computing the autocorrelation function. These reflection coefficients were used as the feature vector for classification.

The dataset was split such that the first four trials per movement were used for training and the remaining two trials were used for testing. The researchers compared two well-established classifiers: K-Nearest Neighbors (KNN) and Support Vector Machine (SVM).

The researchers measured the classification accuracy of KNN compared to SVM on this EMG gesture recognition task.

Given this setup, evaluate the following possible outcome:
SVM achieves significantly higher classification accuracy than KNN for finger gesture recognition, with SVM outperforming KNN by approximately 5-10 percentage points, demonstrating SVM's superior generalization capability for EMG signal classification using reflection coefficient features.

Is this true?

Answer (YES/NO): NO